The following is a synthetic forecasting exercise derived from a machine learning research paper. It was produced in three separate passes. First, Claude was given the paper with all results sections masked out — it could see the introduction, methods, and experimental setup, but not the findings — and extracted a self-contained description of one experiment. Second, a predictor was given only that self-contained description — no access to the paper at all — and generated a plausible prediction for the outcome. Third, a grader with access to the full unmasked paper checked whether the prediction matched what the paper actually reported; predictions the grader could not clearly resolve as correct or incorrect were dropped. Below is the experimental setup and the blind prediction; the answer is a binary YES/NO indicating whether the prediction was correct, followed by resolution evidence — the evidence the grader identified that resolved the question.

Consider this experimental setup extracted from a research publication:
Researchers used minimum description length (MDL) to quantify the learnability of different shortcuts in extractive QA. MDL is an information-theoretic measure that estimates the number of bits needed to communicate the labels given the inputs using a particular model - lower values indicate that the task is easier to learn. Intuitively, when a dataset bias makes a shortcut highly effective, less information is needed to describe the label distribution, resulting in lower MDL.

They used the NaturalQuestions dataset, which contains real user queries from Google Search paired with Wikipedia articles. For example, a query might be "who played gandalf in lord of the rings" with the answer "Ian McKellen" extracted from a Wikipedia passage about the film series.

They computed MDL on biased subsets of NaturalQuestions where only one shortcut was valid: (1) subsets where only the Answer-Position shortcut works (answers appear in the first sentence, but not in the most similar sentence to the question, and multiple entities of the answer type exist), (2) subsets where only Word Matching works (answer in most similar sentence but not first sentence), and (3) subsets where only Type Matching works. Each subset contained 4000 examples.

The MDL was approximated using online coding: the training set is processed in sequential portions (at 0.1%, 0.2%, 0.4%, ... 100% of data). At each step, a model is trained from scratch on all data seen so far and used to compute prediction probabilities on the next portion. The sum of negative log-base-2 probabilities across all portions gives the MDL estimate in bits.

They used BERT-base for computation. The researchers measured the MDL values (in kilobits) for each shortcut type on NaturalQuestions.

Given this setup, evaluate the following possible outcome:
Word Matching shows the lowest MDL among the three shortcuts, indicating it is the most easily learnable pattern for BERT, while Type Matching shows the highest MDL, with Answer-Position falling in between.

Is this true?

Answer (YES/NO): NO